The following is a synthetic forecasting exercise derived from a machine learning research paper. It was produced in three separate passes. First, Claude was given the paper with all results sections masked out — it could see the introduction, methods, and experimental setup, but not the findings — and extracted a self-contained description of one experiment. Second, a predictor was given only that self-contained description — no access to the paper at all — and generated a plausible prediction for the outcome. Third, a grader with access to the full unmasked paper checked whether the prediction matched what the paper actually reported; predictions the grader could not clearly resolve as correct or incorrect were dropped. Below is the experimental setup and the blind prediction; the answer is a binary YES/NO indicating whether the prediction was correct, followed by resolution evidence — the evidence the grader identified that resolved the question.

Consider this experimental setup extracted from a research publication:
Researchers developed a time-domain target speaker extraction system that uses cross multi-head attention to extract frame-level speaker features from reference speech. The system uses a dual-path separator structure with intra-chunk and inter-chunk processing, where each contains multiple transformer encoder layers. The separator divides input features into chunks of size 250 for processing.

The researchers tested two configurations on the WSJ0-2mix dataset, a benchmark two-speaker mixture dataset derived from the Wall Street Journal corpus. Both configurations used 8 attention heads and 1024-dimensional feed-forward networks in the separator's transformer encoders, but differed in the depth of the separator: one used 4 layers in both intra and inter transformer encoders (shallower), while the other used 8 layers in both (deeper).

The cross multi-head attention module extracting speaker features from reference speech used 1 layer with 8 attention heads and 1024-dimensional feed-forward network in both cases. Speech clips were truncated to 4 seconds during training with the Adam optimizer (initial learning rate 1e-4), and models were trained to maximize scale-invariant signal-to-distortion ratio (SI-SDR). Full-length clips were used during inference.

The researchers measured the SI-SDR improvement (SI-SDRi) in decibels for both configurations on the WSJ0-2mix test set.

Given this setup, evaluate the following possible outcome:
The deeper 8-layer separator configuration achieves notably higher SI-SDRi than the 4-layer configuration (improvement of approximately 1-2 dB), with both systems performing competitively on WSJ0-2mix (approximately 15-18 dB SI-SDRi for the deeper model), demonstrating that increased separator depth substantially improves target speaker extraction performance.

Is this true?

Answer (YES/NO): NO